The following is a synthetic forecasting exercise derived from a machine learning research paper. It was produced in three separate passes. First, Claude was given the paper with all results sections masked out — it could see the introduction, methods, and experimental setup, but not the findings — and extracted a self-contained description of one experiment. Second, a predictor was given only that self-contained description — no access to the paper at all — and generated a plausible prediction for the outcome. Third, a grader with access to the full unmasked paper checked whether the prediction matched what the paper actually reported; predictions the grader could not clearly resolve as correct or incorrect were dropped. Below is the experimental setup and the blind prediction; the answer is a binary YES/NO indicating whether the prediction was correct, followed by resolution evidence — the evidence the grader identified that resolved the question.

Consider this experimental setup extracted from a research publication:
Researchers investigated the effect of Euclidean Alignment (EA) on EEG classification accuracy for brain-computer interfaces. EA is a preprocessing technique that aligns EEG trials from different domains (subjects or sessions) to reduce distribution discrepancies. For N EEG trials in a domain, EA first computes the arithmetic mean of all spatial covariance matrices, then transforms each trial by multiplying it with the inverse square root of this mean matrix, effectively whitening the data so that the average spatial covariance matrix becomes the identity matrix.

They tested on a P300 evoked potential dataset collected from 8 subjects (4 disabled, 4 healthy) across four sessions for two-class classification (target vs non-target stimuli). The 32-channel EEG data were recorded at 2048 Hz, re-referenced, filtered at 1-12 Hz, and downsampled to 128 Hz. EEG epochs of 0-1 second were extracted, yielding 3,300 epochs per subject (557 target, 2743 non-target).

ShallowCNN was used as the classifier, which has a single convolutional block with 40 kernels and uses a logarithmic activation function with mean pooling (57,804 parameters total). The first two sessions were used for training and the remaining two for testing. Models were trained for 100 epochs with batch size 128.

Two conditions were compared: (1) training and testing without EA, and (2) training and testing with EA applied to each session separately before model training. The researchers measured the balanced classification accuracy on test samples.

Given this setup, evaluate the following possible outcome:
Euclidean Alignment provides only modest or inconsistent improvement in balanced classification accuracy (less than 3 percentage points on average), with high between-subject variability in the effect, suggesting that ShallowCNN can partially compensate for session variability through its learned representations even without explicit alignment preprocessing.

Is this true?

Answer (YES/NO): NO